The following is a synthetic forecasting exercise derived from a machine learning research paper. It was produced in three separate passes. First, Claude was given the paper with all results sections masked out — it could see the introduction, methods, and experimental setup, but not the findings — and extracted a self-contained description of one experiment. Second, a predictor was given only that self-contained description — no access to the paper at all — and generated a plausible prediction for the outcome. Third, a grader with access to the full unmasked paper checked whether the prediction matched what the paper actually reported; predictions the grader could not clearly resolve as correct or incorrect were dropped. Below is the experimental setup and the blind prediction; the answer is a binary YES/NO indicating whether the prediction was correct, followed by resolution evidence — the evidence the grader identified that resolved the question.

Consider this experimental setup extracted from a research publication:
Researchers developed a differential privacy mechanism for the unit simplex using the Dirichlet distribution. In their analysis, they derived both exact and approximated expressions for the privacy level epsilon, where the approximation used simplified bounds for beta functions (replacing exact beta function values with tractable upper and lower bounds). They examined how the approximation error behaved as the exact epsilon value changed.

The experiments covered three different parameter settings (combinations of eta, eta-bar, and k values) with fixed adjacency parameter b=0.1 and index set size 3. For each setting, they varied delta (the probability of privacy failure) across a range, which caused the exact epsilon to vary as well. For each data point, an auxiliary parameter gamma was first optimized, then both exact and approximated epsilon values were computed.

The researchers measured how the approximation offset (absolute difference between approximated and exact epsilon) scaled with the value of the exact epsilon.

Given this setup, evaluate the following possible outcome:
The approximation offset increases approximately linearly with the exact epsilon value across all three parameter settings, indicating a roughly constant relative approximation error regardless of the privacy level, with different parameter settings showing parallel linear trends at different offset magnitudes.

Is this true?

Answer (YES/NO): NO